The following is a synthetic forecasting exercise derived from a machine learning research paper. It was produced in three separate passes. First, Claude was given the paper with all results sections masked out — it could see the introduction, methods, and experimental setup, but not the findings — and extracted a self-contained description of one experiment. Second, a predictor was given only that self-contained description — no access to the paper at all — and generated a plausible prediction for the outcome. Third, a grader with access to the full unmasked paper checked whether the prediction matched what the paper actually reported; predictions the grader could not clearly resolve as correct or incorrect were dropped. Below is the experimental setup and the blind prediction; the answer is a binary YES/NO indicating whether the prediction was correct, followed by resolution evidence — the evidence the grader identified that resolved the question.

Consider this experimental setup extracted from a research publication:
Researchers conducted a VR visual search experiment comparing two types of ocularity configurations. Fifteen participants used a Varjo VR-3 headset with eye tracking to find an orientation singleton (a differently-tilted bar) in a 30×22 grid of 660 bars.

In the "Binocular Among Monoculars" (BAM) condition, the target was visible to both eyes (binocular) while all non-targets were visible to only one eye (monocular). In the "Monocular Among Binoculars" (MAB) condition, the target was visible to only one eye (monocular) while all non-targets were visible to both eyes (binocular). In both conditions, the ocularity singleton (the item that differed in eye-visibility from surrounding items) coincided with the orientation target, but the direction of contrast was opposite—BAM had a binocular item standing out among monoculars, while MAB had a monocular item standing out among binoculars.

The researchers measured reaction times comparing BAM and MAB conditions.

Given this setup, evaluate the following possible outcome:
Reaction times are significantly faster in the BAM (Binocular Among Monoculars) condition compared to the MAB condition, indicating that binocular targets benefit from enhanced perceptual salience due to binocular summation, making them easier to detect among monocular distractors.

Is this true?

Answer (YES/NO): YES